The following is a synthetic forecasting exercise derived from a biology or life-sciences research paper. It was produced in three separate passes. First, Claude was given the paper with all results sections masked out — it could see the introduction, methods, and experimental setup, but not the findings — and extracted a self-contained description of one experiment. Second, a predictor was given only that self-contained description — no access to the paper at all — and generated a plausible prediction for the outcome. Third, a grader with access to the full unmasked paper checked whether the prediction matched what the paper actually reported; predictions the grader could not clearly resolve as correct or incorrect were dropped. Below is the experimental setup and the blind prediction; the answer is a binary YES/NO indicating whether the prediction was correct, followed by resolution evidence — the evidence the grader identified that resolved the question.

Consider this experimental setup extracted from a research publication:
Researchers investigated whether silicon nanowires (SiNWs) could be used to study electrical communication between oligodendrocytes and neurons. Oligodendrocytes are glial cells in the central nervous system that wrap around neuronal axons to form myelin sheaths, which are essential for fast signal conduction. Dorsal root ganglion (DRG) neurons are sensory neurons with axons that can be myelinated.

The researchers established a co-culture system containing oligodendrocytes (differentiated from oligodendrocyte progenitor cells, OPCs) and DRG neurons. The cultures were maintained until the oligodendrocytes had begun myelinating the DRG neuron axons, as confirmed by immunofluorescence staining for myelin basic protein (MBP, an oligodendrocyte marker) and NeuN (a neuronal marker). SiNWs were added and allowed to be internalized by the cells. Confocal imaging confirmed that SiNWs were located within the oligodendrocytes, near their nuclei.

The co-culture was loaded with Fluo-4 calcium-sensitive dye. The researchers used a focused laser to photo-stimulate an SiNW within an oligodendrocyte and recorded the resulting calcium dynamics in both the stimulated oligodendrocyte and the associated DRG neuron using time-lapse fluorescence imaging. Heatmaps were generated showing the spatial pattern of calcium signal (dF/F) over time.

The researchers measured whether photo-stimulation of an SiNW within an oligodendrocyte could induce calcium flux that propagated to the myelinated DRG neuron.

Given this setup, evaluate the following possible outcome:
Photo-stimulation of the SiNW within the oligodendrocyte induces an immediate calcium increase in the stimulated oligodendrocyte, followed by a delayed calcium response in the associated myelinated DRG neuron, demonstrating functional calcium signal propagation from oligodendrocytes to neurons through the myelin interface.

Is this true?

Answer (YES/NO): YES